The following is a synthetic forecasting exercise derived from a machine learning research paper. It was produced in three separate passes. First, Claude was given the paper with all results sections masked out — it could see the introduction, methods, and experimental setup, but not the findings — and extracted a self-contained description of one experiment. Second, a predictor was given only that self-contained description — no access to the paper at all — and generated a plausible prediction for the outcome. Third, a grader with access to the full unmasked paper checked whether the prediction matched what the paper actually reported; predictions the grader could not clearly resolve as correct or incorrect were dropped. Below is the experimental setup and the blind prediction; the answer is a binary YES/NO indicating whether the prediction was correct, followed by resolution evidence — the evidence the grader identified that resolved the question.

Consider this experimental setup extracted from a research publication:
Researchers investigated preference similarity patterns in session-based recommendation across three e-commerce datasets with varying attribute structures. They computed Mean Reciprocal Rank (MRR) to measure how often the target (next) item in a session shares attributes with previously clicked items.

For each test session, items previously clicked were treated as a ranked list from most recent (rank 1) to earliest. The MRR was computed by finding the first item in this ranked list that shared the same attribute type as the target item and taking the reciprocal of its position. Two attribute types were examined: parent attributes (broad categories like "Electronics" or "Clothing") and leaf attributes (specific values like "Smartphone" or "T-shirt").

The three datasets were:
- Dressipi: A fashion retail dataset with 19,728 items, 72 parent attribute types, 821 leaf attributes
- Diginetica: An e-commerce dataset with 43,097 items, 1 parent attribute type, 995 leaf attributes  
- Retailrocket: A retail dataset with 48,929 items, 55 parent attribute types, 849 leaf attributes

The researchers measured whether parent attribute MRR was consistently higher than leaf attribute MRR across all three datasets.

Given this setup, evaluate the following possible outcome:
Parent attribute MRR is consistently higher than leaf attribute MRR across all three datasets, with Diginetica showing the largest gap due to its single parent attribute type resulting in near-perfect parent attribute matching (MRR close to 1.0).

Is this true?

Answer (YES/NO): NO